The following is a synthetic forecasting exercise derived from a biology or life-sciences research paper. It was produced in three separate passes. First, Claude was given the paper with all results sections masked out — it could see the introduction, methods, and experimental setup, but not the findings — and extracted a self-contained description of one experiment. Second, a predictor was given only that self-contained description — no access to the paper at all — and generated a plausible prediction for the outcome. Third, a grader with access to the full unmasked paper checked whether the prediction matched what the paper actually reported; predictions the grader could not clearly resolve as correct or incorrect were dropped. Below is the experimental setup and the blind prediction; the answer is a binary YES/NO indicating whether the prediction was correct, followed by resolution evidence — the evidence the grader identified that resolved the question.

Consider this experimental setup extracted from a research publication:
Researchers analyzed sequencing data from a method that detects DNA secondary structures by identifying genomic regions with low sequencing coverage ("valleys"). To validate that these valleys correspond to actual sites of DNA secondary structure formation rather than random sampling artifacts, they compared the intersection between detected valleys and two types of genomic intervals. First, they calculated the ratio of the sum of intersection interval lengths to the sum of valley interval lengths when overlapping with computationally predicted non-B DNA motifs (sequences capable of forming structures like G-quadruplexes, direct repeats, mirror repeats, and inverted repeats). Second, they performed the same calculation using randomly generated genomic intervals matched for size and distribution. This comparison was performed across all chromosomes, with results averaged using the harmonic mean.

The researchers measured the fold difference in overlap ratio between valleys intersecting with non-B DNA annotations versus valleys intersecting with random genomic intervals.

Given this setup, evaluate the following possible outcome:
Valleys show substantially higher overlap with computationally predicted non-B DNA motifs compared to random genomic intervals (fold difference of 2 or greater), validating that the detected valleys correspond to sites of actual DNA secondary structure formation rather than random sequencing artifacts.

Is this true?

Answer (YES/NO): YES